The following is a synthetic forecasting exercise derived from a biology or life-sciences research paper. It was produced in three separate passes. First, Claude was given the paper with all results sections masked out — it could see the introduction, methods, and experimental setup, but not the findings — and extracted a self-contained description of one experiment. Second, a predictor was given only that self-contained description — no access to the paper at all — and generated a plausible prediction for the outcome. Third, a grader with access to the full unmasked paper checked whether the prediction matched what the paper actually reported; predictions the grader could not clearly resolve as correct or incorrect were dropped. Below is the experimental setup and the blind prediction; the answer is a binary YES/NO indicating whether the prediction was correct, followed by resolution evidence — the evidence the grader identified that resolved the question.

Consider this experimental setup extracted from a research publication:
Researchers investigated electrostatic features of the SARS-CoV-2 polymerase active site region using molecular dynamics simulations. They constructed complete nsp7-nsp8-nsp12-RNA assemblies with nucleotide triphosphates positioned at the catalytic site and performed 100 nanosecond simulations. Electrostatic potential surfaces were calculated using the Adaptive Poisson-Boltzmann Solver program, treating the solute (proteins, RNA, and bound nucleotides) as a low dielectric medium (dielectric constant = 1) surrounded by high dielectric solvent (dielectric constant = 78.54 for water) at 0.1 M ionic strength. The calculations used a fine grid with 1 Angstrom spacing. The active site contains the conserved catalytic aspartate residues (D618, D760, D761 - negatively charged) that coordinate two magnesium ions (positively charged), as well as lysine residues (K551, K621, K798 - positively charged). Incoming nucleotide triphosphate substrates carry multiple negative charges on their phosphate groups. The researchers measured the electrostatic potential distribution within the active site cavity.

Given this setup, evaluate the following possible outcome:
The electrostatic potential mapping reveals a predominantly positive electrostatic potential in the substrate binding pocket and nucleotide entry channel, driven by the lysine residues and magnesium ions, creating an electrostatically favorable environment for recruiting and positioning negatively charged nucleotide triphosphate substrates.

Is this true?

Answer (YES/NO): YES